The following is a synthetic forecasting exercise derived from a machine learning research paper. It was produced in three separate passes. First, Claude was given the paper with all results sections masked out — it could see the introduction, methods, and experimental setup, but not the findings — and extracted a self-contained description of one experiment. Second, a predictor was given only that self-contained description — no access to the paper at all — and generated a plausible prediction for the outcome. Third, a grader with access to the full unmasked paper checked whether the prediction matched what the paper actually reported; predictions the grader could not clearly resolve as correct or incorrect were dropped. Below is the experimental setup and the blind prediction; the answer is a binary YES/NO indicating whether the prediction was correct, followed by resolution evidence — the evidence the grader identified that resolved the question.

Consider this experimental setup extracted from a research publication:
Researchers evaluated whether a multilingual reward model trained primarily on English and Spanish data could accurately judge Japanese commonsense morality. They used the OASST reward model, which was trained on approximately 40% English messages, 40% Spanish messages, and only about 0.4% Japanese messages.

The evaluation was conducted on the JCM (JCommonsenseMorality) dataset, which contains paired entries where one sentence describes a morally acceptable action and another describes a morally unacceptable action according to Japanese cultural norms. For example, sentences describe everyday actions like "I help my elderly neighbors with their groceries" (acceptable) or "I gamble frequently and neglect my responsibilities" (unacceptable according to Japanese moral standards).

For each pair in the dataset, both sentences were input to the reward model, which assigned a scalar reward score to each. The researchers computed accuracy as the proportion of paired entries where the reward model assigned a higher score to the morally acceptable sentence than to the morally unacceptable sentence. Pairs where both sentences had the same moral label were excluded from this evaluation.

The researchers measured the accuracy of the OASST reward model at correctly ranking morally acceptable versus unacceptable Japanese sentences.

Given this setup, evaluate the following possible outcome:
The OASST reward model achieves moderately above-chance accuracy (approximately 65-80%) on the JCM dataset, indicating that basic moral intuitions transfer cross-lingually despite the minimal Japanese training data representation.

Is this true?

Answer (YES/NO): YES